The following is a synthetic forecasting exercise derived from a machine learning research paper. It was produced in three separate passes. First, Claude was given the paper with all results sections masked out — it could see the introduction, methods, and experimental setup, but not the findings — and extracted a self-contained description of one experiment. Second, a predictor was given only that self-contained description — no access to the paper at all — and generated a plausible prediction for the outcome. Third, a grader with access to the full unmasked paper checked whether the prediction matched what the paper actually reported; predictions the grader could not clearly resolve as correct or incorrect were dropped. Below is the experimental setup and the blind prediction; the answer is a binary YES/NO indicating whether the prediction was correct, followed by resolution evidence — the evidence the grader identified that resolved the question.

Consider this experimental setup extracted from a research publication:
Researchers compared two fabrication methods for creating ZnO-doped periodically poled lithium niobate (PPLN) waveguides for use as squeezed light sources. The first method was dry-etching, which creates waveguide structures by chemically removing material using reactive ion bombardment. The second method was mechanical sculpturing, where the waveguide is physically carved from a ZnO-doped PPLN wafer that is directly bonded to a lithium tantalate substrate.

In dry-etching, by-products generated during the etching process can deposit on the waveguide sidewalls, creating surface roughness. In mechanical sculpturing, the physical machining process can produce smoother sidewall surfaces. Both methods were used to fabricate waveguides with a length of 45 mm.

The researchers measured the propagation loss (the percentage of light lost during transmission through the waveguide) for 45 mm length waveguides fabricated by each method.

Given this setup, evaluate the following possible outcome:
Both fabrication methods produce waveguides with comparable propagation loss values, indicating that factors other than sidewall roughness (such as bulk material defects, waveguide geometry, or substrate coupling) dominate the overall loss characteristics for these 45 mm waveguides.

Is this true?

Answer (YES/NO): NO